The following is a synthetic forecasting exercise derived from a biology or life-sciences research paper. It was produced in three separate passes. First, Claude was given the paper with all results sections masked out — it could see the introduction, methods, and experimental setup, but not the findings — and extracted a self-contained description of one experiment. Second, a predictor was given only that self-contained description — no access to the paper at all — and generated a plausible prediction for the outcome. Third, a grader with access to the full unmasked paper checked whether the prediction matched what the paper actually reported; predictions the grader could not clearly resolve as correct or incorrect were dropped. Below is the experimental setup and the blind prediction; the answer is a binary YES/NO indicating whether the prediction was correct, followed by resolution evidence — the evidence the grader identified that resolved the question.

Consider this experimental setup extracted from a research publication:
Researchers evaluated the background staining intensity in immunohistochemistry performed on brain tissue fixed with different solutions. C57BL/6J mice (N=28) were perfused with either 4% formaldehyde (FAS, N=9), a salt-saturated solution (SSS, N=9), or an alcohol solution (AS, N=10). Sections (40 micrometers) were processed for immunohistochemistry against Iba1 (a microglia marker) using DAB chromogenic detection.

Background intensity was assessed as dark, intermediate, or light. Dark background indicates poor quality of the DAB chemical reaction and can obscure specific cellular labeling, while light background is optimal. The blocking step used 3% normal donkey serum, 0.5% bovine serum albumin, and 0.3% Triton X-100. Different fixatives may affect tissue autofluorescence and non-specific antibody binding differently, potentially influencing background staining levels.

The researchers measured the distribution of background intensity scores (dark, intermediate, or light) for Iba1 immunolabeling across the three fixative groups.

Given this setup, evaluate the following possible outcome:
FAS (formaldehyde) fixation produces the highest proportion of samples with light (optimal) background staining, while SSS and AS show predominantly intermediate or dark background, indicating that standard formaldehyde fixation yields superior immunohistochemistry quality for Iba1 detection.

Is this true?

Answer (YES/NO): NO